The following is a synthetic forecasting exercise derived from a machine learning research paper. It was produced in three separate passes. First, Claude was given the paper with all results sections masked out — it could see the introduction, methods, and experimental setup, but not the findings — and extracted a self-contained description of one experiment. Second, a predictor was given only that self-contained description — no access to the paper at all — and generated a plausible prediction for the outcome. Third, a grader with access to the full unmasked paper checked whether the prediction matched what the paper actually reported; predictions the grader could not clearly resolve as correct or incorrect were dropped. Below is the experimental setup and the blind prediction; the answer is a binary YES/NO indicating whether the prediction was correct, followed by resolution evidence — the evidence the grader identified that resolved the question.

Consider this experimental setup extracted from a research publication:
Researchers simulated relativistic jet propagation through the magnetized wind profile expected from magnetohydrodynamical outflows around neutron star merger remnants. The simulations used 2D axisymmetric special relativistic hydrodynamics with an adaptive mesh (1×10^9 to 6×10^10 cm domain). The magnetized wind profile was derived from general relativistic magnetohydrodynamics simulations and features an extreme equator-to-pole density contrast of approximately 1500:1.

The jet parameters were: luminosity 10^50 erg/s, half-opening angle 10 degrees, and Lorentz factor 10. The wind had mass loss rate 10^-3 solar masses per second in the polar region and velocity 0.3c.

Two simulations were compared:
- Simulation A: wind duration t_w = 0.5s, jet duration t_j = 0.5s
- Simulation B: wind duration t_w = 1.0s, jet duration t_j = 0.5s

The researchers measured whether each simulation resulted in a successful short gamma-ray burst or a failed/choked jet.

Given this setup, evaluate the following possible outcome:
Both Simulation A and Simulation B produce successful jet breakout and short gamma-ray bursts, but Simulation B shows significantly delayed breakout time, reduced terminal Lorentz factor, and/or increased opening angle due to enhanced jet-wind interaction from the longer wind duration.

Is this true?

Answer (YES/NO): NO